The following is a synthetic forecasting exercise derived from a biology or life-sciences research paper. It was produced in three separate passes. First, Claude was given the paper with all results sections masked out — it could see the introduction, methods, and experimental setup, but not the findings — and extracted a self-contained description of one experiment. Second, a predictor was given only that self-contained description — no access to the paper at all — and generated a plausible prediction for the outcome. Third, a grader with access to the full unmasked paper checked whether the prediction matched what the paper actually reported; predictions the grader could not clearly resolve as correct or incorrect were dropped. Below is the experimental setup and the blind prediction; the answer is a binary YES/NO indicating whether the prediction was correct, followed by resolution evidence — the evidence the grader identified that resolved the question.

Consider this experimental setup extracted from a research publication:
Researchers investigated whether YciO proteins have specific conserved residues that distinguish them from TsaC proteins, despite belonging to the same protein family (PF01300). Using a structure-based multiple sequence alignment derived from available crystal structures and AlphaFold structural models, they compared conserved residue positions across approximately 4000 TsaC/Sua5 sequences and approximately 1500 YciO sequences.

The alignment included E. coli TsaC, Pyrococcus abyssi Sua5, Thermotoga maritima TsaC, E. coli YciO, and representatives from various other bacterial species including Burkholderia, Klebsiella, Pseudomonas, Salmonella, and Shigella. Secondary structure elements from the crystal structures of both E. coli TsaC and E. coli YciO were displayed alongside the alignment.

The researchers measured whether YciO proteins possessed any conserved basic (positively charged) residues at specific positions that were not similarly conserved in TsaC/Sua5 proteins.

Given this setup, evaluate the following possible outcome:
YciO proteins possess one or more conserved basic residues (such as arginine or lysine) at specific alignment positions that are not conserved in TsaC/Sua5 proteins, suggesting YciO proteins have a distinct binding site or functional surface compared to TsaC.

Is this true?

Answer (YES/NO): YES